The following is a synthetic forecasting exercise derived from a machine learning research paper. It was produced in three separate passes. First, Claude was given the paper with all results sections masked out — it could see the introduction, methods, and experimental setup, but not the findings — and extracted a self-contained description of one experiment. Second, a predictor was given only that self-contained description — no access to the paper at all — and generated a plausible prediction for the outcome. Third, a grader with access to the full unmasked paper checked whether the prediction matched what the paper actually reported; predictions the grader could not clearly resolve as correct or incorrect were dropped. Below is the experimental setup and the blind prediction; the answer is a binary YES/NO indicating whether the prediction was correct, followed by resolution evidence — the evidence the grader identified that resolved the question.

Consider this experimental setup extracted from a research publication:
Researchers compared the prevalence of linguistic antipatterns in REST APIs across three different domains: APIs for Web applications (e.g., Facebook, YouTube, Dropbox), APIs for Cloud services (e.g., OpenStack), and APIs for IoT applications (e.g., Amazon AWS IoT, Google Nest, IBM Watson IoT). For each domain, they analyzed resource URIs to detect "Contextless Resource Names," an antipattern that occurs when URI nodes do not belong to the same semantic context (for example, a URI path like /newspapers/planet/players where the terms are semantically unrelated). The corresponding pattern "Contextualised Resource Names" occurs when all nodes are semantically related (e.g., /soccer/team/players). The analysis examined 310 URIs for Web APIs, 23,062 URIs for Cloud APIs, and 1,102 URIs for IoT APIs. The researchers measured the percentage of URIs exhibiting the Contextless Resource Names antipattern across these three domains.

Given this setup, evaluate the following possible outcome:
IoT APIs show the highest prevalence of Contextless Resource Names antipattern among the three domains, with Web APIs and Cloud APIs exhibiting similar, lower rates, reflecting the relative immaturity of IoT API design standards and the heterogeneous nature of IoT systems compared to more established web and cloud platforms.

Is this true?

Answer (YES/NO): NO